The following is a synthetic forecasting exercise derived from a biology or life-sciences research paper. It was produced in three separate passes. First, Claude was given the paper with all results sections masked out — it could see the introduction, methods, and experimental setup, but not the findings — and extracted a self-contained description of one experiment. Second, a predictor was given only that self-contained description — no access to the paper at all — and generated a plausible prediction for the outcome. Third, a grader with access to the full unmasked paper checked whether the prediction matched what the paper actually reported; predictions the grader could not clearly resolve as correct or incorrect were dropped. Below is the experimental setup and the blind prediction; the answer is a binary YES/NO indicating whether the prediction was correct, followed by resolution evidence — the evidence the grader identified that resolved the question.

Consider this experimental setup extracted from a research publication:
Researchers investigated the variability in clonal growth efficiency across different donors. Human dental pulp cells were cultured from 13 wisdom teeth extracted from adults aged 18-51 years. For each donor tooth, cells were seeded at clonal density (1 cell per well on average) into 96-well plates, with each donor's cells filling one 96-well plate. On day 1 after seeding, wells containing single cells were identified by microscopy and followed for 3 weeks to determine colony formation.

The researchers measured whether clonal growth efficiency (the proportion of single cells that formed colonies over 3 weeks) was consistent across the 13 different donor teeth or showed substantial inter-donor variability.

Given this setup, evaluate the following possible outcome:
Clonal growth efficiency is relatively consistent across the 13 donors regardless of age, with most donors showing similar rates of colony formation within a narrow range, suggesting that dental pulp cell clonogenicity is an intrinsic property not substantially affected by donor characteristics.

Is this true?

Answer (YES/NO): NO